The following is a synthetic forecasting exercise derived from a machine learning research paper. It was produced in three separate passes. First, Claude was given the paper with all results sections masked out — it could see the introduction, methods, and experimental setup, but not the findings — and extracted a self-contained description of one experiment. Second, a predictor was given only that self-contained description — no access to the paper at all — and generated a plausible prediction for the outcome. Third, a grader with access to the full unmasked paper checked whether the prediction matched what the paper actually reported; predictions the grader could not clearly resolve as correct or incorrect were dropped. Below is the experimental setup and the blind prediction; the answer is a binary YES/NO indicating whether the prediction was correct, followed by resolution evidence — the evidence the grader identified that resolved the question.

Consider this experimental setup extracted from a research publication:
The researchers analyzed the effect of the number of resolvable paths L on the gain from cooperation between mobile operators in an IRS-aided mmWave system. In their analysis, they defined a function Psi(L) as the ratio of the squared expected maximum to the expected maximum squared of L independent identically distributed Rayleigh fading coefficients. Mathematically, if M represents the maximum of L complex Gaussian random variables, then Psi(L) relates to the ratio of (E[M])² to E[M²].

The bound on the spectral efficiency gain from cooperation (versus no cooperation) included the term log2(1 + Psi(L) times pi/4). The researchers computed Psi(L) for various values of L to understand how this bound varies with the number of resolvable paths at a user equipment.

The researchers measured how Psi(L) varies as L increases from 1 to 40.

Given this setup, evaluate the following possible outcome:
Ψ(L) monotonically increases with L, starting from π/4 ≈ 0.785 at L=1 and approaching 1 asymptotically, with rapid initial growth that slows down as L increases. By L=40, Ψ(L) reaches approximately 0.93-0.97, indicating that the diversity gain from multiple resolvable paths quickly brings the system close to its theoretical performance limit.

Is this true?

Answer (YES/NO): NO